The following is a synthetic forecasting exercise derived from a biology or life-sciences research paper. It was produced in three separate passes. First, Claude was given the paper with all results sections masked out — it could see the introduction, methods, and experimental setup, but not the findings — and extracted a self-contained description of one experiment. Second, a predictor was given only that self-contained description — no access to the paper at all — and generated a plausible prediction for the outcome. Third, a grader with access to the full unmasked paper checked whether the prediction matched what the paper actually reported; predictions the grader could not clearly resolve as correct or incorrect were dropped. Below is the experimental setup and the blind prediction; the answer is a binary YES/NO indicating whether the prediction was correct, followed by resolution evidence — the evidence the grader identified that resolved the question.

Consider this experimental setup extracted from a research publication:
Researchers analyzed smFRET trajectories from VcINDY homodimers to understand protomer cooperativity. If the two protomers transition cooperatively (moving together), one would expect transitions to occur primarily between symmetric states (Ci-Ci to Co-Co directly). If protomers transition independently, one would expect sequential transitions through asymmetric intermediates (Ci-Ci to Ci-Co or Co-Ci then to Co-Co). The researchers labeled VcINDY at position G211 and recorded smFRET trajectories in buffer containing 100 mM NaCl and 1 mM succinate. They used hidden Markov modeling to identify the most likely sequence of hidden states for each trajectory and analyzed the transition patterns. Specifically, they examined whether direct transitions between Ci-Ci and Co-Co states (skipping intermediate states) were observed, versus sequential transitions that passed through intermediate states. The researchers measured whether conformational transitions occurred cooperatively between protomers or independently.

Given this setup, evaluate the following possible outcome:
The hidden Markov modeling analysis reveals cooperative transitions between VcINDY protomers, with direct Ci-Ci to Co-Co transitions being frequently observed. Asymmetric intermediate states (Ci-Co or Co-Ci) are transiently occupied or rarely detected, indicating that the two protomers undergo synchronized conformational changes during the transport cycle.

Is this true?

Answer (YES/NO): NO